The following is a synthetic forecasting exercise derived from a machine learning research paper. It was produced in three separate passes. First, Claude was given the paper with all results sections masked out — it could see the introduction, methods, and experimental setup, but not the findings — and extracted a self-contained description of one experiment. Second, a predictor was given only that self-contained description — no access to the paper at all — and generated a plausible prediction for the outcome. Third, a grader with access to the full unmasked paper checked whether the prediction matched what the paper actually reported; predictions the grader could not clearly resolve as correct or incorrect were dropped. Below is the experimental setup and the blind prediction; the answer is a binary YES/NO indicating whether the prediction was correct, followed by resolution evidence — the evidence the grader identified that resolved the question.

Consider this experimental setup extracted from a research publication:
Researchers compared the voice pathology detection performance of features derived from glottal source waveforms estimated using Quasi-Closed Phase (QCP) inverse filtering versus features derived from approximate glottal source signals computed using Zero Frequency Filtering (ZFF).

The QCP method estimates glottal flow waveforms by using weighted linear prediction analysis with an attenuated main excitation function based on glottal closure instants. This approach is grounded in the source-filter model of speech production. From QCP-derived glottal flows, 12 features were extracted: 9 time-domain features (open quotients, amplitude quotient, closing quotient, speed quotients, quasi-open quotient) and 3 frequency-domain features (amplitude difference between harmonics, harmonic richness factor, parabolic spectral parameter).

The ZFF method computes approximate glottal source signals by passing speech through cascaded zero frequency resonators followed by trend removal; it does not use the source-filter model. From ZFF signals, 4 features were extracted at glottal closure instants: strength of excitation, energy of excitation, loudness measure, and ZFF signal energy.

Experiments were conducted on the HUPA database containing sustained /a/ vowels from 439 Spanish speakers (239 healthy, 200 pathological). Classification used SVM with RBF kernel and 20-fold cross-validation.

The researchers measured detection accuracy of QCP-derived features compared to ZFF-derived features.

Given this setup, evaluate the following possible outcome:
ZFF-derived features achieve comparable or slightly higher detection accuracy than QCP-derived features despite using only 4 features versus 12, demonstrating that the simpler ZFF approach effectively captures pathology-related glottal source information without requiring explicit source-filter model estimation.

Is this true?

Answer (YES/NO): NO